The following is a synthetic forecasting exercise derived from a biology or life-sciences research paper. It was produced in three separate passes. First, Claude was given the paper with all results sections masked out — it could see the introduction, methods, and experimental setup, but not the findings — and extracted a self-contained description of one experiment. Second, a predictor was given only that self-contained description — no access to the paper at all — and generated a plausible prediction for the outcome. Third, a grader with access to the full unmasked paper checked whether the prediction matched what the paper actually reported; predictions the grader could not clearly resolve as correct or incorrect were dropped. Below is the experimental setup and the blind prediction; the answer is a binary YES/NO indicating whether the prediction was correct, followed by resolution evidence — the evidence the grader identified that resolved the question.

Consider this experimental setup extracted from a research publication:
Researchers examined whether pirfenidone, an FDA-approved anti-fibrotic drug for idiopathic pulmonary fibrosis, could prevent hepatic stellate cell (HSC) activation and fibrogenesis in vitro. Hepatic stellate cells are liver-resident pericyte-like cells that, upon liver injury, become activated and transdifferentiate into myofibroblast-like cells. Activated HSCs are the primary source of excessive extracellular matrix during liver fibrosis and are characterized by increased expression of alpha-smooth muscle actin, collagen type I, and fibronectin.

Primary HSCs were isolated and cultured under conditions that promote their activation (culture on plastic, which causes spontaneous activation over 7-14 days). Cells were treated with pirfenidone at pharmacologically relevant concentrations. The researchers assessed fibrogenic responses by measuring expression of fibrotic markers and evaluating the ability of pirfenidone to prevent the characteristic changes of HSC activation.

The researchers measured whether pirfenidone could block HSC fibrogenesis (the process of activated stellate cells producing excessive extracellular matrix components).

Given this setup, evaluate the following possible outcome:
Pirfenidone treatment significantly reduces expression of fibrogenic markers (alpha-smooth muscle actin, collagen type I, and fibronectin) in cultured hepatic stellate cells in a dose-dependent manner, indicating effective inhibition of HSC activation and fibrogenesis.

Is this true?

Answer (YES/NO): NO